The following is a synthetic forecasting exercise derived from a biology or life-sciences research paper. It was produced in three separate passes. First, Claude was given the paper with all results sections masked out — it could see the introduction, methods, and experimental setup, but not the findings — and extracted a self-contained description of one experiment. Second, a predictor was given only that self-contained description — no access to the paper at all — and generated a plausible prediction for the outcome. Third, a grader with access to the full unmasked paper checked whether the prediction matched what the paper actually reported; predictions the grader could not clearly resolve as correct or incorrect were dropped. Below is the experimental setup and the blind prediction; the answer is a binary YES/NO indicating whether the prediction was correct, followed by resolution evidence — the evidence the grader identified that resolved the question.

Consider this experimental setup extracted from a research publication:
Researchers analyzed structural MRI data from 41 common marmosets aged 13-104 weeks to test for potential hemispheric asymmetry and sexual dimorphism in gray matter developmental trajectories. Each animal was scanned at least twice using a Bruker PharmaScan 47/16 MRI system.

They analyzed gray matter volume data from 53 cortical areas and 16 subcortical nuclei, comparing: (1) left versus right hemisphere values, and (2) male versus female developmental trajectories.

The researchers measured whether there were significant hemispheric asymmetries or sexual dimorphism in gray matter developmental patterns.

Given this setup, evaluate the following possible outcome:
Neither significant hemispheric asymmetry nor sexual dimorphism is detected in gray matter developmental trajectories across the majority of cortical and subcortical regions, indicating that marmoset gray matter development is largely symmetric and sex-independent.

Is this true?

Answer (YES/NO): YES